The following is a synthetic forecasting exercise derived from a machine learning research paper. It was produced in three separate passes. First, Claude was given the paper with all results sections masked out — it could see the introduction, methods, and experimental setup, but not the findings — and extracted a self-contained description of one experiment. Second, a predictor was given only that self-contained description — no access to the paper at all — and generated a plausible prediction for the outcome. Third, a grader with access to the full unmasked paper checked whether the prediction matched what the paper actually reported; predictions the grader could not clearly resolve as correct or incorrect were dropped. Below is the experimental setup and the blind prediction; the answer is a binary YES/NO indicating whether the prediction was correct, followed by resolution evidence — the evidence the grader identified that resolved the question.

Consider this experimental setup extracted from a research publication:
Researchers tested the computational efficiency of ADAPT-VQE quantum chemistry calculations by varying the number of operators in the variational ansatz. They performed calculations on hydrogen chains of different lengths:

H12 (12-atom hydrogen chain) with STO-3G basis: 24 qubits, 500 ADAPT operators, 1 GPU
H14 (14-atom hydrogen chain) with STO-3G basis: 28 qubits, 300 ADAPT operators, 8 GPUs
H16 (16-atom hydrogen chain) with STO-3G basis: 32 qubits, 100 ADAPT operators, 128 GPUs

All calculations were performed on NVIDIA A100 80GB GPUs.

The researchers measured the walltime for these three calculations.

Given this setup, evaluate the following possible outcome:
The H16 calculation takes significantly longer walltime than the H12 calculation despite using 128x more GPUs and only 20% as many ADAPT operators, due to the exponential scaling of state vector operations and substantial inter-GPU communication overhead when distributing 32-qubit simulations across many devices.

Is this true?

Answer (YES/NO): YES